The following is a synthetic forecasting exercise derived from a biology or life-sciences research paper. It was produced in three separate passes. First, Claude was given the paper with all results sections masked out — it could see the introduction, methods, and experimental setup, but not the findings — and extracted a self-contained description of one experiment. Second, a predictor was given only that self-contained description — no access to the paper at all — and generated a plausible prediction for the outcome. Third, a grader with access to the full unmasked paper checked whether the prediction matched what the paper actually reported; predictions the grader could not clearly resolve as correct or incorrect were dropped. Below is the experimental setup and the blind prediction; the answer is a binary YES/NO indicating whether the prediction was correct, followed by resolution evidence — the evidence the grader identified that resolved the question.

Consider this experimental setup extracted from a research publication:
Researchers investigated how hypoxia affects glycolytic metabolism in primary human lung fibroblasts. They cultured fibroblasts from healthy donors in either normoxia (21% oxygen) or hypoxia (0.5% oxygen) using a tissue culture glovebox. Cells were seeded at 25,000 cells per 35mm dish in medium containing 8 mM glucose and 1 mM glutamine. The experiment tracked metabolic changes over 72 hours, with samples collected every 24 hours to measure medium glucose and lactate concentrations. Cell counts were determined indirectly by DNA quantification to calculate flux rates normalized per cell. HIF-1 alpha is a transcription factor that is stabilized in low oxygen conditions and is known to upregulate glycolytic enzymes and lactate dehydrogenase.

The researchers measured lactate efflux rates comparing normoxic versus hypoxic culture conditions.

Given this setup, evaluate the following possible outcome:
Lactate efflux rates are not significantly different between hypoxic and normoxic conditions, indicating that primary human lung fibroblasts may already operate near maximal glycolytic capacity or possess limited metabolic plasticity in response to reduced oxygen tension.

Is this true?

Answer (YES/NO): NO